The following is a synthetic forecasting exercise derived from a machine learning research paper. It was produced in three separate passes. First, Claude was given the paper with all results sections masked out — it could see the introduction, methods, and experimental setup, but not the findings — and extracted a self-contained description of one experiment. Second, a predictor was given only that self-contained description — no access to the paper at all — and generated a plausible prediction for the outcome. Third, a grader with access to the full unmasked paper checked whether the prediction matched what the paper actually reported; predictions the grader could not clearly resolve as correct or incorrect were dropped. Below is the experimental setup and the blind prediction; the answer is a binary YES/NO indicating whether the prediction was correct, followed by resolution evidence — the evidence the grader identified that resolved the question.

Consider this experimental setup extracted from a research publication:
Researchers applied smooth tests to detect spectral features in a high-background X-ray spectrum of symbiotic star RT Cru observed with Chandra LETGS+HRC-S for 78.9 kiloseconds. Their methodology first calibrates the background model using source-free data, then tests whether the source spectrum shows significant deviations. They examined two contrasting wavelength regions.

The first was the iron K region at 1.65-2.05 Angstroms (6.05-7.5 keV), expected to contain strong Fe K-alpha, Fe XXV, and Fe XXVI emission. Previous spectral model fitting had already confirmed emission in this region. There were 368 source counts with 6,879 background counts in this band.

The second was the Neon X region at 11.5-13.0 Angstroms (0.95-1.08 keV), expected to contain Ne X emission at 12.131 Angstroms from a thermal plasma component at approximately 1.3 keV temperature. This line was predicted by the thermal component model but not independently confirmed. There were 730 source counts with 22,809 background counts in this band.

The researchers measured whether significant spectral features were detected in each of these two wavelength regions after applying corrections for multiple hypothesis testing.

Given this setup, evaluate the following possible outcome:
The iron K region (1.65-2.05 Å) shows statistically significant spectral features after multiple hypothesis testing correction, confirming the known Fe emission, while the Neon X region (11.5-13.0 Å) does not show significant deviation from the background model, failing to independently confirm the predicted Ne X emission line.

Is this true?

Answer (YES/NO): YES